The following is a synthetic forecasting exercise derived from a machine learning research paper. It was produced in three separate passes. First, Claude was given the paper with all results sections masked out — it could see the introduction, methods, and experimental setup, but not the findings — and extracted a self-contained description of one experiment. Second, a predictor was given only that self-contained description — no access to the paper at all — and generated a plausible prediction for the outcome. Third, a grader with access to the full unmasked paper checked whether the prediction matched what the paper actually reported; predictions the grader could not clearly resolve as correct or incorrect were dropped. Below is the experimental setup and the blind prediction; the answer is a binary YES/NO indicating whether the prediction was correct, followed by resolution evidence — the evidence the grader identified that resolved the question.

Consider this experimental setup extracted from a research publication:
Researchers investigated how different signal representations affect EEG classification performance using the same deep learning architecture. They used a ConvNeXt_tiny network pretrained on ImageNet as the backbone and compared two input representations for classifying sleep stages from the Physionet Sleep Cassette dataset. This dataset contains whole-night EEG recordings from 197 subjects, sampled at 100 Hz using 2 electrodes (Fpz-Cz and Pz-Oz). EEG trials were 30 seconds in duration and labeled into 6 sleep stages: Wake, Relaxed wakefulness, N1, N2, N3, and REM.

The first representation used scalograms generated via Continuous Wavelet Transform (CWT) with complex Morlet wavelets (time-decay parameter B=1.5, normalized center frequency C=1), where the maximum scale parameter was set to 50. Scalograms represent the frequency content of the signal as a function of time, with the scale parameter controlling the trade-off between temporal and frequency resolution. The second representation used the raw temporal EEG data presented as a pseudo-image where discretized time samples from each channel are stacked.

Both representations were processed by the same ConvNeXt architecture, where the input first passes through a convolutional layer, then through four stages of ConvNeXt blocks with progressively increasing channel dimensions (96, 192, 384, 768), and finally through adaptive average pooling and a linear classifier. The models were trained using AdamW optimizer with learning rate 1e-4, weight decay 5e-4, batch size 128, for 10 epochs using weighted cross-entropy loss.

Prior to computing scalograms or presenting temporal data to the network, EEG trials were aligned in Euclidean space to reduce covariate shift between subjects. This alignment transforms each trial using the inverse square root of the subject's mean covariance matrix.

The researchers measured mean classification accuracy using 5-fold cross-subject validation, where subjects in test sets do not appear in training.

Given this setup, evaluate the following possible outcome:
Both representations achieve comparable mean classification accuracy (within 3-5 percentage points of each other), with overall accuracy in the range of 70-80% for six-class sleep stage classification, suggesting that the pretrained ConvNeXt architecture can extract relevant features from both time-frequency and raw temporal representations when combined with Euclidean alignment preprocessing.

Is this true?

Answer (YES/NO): NO